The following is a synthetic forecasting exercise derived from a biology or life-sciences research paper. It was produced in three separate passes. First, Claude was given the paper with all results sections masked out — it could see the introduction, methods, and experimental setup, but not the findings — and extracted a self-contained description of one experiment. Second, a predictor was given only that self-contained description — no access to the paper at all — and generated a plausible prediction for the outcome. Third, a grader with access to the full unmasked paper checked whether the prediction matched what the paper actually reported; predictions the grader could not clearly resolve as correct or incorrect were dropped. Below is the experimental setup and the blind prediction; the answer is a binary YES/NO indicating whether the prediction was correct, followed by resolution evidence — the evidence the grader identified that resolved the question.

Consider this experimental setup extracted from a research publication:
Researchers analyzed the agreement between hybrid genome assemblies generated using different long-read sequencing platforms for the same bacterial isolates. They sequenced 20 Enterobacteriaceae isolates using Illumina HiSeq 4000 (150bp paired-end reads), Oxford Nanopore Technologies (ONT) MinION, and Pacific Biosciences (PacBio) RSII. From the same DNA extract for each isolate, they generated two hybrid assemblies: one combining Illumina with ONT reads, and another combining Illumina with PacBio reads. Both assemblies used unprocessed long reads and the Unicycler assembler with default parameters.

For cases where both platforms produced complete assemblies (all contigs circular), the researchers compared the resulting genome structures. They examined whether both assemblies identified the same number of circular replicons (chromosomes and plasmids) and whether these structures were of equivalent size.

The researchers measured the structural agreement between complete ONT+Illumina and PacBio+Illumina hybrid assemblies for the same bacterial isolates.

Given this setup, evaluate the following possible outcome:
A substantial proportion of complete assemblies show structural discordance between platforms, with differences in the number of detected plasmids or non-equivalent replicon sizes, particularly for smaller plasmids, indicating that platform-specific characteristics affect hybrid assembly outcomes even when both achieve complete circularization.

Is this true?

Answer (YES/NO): NO